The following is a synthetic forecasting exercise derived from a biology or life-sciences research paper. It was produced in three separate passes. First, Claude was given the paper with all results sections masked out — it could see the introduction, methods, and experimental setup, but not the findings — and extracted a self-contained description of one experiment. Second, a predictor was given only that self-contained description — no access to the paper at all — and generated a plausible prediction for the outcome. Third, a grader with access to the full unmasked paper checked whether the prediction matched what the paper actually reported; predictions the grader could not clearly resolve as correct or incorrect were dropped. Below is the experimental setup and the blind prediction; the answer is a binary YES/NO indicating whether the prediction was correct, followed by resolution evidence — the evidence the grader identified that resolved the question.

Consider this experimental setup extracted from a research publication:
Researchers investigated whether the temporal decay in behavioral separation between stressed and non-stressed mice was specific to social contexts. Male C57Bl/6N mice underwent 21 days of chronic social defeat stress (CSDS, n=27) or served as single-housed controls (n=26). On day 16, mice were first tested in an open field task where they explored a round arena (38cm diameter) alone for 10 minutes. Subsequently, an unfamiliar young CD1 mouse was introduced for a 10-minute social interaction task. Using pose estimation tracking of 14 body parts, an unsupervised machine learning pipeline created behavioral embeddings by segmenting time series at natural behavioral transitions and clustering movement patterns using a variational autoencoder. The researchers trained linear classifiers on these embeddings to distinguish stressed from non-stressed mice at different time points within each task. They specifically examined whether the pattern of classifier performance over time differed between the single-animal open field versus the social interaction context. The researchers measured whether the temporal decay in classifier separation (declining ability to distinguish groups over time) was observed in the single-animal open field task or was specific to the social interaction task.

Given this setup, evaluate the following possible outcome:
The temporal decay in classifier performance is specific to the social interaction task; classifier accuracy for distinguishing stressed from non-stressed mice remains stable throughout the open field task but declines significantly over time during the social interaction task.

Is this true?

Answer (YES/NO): YES